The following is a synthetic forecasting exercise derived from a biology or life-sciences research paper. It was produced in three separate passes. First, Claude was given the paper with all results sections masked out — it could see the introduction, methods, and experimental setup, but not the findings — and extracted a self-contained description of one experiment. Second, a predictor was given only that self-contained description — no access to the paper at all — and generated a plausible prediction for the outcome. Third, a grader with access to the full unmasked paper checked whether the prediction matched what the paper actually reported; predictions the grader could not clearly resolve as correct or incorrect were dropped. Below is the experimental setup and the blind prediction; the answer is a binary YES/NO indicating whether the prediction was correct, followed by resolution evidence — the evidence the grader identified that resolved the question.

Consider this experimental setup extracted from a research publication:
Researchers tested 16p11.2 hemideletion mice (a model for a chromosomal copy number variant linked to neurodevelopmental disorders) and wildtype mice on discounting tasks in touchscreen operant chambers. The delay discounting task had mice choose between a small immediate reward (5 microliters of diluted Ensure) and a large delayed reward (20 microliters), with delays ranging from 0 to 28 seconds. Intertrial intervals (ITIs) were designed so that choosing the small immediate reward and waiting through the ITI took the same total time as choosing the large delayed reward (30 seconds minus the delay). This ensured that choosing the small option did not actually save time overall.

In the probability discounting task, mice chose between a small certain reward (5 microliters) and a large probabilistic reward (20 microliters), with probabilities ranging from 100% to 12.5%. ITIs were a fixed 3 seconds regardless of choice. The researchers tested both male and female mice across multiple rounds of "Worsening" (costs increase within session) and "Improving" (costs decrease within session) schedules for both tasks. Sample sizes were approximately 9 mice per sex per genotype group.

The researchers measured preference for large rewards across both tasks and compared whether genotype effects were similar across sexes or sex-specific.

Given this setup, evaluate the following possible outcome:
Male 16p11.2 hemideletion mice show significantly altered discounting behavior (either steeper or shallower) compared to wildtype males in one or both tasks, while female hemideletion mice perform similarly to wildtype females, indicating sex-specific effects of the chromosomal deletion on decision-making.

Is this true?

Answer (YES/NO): YES